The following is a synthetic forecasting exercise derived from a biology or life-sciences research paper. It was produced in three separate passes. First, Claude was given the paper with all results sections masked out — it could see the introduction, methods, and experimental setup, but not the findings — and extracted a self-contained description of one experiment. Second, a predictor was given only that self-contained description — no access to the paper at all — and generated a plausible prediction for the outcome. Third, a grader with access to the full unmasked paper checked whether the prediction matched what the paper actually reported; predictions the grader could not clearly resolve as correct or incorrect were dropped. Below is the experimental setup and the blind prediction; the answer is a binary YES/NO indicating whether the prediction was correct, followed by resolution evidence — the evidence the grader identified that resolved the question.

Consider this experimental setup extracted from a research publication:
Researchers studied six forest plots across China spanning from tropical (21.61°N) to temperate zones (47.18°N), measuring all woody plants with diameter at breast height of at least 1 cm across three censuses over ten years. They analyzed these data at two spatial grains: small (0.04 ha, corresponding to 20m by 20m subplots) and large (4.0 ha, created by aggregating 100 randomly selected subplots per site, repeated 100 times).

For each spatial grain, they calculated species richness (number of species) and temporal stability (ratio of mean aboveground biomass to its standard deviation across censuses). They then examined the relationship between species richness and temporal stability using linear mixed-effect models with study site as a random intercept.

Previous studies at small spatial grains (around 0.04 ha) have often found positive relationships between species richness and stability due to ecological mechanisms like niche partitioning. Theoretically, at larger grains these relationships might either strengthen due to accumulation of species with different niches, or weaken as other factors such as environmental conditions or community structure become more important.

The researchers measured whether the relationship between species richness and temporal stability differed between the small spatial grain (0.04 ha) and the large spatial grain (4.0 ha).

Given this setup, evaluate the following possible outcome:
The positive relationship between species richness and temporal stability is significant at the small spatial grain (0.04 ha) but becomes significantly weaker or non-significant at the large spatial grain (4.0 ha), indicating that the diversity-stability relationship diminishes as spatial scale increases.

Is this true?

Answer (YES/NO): NO